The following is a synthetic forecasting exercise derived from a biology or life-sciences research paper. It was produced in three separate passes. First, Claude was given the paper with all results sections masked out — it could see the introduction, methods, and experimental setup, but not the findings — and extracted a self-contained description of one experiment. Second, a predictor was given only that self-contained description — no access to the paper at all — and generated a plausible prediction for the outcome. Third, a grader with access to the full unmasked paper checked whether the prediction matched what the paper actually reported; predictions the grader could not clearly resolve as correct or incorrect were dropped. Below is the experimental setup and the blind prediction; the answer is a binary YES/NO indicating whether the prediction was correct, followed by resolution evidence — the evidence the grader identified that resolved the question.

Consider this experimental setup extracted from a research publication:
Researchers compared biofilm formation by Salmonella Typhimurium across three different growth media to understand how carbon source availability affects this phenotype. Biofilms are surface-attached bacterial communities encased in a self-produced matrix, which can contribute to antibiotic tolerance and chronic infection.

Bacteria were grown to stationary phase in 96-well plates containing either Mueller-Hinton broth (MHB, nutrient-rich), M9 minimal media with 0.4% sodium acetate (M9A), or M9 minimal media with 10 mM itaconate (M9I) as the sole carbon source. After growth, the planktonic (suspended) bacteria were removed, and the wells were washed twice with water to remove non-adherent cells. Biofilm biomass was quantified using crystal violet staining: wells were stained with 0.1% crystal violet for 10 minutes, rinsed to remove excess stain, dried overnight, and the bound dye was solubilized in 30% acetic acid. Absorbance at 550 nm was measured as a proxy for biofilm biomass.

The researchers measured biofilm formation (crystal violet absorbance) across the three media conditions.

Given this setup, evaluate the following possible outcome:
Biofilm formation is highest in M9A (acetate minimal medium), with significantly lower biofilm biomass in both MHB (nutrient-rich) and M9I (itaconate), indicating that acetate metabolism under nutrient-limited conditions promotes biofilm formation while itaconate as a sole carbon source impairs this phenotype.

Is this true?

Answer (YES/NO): YES